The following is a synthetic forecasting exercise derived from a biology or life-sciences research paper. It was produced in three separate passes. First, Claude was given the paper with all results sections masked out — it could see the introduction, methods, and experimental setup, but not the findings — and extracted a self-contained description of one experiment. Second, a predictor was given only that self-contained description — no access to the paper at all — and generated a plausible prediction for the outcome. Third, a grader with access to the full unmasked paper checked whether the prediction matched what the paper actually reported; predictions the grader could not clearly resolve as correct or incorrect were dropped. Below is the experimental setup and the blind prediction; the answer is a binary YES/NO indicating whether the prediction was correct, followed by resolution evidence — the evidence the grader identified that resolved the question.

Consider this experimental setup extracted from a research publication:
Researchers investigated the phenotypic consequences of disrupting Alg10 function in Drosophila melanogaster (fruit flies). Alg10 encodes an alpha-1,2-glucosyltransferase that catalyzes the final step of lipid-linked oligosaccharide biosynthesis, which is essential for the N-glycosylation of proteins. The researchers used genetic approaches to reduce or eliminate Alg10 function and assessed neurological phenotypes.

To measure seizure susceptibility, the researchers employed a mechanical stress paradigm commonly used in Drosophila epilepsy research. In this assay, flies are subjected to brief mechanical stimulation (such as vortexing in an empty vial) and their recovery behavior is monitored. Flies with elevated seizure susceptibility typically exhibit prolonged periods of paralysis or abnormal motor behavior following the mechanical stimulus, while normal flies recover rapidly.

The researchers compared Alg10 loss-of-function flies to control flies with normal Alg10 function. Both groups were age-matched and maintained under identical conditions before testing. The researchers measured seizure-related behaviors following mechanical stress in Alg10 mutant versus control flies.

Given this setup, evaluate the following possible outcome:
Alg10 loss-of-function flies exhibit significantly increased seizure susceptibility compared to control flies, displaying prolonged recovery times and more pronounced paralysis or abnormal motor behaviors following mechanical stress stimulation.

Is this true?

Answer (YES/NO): YES